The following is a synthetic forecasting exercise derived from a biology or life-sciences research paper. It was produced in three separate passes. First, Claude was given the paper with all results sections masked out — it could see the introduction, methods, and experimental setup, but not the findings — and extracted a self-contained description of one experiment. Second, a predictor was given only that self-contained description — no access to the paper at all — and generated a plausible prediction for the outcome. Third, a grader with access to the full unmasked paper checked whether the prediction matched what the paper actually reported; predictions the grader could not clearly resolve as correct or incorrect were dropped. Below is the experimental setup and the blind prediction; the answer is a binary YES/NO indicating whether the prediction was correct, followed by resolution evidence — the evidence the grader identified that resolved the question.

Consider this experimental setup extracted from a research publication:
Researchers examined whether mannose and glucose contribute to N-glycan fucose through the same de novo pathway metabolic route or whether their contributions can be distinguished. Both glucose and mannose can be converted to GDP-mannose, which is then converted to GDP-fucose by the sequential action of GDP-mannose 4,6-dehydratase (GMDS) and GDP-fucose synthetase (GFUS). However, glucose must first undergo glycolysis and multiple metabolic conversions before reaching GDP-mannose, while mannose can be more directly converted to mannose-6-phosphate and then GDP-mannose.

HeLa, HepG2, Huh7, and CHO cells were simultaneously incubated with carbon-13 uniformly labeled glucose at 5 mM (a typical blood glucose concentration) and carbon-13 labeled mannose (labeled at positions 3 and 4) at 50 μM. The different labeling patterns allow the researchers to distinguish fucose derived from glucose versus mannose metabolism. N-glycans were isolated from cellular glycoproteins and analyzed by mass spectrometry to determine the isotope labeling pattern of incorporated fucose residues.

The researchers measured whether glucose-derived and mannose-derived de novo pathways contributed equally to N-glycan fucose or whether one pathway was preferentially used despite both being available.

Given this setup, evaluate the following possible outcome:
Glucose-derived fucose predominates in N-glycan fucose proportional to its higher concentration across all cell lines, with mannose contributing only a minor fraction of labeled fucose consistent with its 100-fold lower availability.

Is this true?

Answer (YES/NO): NO